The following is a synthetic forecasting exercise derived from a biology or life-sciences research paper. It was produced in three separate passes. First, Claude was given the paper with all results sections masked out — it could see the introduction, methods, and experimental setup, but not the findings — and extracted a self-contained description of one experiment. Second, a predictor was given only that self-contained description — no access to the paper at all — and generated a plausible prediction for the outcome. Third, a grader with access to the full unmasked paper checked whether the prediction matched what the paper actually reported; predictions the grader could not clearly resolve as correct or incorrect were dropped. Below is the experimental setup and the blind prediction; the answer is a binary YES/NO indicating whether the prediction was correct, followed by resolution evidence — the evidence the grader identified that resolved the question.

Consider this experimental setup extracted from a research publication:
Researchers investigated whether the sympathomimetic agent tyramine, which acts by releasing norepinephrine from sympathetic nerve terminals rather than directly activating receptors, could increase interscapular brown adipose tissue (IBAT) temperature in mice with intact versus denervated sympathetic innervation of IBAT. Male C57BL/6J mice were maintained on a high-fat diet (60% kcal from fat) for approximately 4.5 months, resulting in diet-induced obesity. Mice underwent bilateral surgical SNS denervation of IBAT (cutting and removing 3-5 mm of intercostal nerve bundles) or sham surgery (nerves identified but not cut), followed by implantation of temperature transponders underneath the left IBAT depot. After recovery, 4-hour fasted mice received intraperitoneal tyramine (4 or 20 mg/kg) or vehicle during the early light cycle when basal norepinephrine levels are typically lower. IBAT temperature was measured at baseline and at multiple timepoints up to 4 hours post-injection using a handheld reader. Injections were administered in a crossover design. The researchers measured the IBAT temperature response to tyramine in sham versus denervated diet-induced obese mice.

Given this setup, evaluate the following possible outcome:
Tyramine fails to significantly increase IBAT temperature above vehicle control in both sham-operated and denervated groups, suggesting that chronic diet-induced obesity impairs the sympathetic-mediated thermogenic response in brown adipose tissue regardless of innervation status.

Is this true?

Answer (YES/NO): NO